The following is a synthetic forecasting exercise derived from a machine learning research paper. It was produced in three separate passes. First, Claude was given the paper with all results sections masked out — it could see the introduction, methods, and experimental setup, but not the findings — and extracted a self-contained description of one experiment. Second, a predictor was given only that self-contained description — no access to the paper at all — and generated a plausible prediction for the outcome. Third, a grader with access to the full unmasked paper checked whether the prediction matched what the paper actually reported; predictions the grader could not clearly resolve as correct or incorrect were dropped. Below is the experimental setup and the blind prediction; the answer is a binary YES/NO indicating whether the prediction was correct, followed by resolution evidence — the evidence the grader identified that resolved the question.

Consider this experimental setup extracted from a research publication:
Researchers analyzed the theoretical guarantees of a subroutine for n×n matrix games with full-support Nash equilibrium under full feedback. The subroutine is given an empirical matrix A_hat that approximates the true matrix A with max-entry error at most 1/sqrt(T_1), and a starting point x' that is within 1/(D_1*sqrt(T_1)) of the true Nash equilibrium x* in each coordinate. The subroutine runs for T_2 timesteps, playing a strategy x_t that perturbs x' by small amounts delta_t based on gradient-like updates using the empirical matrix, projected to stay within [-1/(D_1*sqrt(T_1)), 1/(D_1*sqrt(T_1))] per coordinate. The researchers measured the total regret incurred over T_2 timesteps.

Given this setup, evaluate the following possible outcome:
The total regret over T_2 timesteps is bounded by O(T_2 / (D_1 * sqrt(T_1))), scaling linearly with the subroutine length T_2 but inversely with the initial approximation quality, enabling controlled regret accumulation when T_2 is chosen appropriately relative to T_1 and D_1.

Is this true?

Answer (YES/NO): NO